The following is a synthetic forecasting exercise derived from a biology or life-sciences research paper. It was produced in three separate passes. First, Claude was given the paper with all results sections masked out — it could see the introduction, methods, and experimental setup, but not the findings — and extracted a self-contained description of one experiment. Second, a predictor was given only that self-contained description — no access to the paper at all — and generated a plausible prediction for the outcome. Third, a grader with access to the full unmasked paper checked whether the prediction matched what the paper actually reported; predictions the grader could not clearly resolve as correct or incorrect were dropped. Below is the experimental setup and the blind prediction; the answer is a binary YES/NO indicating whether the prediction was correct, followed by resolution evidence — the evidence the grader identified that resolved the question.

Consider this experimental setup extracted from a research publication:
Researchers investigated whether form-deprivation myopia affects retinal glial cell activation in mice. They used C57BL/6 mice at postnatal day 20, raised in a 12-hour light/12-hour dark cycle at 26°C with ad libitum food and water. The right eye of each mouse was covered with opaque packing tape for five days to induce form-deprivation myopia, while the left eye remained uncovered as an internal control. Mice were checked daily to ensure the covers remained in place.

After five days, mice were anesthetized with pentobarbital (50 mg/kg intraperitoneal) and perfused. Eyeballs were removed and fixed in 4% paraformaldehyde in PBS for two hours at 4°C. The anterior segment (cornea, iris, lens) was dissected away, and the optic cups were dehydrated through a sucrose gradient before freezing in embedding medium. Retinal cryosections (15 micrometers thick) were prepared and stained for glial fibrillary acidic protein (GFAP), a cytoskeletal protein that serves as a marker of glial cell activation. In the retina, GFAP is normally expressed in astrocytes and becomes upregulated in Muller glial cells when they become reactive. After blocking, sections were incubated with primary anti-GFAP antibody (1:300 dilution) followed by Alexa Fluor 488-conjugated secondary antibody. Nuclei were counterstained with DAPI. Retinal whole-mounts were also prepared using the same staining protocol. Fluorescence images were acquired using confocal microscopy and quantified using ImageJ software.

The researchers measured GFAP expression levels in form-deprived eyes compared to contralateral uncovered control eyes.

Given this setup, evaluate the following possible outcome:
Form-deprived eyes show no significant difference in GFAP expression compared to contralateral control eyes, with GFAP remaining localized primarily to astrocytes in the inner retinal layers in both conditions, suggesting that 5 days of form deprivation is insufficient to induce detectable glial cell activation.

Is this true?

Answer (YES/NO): NO